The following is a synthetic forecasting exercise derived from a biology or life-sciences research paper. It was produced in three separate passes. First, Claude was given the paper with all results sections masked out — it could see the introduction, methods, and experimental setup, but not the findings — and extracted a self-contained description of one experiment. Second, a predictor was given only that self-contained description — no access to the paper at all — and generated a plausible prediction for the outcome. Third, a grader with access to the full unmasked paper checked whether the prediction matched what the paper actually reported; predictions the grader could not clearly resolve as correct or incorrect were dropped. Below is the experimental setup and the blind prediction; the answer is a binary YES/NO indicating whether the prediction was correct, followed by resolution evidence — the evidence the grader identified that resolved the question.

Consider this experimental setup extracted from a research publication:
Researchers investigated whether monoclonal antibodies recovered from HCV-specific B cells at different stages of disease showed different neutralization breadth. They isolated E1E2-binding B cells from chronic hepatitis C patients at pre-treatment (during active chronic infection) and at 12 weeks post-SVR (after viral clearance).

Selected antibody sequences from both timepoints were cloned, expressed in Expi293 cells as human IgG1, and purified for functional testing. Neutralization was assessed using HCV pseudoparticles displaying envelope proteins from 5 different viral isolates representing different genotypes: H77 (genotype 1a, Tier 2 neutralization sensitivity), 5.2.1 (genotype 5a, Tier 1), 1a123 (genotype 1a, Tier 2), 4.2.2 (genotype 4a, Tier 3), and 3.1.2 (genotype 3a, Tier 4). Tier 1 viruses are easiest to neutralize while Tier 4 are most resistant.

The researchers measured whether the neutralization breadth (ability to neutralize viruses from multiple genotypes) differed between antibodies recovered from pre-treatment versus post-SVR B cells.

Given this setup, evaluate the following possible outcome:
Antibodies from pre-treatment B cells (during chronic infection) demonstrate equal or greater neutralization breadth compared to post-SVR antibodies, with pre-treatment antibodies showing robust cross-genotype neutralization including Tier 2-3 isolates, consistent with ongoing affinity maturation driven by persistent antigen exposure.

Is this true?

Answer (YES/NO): YES